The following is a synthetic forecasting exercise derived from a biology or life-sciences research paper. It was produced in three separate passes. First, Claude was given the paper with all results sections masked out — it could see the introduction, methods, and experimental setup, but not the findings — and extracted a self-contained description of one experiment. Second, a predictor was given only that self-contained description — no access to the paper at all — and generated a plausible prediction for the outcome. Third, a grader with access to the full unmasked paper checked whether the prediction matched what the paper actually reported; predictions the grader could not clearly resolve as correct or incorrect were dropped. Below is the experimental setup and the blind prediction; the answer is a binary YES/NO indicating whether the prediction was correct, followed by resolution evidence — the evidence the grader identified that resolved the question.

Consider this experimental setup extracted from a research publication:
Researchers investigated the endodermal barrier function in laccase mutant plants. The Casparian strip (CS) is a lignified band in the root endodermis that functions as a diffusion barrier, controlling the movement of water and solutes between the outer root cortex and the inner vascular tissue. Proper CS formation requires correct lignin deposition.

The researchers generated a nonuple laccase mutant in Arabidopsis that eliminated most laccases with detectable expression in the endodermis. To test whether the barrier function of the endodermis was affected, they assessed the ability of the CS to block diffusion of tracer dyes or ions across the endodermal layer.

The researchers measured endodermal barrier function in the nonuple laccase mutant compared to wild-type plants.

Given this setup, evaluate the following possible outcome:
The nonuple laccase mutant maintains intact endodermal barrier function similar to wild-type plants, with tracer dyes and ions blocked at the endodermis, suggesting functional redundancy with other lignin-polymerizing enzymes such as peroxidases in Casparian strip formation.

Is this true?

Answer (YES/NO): YES